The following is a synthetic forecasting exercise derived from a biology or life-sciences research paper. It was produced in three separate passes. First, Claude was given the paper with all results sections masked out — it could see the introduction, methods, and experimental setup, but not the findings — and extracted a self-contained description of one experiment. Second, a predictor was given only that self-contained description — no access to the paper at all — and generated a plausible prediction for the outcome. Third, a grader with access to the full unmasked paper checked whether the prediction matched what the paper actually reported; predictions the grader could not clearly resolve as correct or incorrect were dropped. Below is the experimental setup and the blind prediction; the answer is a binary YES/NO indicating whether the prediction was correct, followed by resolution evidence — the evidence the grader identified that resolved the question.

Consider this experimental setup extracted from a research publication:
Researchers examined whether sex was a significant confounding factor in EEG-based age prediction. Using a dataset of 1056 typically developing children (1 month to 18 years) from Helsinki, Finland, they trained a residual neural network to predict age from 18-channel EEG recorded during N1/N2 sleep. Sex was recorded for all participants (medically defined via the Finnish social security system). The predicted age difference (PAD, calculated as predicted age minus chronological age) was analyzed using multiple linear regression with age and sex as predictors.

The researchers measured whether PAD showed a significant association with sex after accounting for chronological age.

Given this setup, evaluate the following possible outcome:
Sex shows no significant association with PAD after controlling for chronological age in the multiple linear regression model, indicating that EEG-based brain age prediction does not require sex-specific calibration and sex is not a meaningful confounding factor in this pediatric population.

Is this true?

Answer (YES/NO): YES